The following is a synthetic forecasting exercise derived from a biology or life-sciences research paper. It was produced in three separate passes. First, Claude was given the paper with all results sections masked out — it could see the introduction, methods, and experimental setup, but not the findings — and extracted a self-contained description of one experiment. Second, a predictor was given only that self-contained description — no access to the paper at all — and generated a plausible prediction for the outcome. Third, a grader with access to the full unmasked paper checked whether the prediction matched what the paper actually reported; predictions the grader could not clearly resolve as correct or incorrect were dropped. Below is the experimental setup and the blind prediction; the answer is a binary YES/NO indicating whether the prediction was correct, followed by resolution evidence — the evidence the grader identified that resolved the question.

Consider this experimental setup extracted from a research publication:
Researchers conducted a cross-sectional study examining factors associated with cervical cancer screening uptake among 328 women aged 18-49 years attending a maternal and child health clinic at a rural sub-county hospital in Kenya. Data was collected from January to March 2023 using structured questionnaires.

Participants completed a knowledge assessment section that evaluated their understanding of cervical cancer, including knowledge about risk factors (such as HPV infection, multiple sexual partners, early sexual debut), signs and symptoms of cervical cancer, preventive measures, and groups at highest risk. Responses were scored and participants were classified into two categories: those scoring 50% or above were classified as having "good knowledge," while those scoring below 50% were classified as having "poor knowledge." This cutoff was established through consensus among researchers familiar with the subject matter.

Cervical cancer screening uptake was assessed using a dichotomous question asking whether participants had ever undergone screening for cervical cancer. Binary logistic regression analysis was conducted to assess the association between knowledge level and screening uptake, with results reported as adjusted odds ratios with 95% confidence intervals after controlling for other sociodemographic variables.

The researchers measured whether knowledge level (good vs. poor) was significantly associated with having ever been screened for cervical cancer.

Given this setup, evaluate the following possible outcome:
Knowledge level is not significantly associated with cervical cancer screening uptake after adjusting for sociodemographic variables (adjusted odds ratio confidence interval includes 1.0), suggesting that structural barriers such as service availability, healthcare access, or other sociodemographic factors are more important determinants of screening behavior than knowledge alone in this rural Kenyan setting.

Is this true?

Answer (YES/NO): NO